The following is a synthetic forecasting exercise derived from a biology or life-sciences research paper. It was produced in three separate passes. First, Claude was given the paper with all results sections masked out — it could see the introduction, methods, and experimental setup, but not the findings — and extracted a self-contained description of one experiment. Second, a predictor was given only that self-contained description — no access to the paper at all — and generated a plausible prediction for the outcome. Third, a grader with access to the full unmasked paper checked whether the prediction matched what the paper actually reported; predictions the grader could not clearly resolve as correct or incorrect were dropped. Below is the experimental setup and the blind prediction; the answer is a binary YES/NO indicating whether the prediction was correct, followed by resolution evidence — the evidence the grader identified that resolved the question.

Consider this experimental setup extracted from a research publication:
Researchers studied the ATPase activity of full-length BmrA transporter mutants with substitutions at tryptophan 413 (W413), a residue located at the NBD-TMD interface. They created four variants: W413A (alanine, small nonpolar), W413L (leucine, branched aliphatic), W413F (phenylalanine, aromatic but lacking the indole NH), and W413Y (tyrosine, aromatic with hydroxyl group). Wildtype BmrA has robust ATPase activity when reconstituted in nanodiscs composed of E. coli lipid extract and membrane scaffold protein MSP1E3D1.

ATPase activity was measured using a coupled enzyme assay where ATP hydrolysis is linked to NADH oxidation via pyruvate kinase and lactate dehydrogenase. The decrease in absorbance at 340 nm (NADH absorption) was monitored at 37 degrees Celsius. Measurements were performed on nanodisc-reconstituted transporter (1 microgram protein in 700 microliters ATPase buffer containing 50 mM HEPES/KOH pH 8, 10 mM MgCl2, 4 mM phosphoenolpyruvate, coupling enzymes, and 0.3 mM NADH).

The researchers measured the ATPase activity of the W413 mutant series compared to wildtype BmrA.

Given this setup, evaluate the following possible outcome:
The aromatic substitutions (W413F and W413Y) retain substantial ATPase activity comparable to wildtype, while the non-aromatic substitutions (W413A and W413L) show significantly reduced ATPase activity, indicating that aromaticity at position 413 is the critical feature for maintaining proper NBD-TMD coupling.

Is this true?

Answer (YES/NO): NO